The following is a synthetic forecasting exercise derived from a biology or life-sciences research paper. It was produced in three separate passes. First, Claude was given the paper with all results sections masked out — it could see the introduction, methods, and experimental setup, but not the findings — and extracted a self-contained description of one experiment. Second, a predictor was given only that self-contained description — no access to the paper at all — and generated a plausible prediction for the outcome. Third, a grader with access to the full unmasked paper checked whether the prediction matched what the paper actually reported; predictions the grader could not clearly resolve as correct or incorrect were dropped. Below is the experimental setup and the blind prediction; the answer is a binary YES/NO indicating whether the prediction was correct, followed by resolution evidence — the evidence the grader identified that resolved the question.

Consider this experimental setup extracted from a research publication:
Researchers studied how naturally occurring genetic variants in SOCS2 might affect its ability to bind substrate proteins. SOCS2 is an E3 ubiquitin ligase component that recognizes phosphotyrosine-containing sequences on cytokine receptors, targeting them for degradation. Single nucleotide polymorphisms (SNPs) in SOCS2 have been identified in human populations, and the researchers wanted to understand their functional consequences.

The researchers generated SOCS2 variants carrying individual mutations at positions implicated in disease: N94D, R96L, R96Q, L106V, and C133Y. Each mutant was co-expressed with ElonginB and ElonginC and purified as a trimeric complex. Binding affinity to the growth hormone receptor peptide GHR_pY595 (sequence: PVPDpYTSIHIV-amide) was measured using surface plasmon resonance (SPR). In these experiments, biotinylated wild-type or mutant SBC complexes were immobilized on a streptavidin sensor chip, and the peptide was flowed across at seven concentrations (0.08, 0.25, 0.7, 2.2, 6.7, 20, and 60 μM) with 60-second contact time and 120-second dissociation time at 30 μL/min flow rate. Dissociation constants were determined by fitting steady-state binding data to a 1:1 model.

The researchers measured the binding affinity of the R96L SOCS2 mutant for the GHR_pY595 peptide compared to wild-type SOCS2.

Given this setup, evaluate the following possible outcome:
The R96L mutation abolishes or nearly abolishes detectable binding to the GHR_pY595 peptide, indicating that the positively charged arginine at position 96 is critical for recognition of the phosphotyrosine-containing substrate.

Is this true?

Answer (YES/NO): YES